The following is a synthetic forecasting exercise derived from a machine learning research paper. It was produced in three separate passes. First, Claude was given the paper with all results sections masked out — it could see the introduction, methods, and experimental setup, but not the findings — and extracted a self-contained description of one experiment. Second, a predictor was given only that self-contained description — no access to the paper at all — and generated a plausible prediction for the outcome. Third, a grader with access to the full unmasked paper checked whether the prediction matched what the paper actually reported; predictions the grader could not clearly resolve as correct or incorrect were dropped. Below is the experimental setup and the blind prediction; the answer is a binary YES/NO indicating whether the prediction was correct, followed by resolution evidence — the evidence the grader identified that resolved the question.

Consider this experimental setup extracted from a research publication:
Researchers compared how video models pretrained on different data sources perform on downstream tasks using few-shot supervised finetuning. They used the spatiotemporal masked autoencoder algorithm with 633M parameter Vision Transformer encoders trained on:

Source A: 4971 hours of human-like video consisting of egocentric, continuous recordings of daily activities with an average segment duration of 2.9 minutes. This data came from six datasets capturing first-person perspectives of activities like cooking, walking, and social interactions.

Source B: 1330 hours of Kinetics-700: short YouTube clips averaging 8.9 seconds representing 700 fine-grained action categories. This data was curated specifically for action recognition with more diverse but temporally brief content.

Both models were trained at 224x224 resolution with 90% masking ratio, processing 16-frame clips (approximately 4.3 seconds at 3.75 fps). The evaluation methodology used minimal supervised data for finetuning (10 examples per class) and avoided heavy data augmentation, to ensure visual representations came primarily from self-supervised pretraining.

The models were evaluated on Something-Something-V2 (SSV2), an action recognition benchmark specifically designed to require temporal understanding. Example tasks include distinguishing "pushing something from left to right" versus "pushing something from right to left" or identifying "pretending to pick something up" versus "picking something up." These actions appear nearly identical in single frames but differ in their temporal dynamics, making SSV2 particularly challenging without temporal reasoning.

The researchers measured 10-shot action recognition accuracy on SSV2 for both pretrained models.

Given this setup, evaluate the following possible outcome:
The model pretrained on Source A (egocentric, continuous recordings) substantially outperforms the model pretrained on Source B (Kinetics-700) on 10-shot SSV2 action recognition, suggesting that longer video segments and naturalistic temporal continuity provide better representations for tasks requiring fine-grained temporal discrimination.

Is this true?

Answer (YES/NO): NO